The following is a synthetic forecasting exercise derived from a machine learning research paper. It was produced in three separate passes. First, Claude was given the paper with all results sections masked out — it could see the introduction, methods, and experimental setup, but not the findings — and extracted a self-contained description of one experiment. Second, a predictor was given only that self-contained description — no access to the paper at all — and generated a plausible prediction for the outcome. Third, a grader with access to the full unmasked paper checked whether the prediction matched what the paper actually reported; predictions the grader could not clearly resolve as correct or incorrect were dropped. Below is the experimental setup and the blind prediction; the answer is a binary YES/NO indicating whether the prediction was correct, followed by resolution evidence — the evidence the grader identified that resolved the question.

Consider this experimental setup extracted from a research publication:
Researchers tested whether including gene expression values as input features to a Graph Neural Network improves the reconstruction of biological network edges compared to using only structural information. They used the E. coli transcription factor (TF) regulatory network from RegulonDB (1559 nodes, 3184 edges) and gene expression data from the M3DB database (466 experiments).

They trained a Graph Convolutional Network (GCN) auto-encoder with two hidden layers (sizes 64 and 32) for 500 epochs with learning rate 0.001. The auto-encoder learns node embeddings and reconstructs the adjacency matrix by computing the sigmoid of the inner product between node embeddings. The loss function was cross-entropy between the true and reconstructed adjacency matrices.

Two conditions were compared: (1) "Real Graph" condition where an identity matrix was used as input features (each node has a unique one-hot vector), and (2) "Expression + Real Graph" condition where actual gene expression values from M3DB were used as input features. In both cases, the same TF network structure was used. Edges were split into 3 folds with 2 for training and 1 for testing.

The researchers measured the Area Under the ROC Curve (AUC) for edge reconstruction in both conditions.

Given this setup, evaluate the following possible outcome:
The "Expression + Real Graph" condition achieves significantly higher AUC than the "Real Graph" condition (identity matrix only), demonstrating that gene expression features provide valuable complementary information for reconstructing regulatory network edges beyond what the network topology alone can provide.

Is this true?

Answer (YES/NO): YES